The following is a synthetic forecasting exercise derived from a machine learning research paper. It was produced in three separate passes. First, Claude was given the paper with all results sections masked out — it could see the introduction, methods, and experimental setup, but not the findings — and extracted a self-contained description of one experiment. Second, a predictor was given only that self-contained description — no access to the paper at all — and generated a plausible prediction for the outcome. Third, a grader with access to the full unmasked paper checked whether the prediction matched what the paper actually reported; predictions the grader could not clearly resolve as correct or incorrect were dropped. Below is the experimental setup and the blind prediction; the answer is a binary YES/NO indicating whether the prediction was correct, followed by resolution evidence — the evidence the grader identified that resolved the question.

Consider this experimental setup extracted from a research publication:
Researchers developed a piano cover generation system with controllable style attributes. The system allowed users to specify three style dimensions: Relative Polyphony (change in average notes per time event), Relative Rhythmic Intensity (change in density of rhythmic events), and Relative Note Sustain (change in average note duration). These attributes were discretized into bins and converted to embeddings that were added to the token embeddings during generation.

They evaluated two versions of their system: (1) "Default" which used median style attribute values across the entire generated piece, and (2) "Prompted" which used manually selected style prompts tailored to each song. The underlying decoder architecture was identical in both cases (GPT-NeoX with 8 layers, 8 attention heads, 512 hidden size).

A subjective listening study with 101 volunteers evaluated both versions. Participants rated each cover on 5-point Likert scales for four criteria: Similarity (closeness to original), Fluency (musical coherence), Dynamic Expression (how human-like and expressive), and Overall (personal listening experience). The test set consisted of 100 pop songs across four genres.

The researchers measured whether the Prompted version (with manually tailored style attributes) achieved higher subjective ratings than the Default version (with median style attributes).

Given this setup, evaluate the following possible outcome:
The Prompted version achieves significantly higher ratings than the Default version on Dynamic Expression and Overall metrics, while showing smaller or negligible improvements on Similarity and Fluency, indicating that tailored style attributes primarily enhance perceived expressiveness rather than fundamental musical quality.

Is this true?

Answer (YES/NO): NO